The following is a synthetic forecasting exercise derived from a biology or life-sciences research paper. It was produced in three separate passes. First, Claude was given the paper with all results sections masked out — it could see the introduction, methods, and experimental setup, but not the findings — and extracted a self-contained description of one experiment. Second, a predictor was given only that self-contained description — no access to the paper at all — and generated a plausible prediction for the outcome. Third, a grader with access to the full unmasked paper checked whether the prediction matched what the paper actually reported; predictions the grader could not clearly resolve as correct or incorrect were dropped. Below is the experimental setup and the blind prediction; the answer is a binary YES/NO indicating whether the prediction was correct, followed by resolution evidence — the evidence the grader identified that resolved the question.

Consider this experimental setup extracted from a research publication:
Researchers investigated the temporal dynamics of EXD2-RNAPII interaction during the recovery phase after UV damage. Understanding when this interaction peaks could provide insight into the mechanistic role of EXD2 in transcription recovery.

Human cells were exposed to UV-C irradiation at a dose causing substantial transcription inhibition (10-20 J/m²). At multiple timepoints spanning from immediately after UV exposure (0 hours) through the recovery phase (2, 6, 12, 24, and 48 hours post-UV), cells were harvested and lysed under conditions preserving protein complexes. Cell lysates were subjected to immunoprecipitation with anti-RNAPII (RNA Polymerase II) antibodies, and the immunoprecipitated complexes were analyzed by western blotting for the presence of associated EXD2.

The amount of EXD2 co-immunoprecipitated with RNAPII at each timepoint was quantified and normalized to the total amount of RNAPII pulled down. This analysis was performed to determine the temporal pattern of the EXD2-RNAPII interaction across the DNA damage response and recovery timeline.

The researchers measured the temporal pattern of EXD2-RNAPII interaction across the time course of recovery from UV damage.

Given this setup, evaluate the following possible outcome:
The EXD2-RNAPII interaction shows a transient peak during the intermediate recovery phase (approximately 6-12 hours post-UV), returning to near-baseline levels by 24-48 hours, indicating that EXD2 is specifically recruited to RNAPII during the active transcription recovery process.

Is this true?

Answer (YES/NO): NO